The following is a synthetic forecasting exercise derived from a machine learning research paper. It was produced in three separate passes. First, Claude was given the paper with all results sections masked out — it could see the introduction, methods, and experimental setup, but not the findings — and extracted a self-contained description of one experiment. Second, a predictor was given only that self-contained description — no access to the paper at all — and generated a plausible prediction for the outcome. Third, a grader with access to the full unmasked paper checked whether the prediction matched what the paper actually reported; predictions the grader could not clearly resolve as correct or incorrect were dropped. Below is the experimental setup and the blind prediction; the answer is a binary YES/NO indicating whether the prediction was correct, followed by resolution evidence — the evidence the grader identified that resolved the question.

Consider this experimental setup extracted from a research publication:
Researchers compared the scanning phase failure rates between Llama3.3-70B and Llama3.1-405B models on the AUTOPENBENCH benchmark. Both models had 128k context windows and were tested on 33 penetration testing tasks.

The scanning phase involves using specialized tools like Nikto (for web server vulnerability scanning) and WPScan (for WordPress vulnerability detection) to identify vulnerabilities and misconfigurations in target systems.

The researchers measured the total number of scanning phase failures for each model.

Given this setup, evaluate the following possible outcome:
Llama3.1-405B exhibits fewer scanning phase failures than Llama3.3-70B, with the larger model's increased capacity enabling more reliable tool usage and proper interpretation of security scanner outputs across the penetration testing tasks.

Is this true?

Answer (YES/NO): NO